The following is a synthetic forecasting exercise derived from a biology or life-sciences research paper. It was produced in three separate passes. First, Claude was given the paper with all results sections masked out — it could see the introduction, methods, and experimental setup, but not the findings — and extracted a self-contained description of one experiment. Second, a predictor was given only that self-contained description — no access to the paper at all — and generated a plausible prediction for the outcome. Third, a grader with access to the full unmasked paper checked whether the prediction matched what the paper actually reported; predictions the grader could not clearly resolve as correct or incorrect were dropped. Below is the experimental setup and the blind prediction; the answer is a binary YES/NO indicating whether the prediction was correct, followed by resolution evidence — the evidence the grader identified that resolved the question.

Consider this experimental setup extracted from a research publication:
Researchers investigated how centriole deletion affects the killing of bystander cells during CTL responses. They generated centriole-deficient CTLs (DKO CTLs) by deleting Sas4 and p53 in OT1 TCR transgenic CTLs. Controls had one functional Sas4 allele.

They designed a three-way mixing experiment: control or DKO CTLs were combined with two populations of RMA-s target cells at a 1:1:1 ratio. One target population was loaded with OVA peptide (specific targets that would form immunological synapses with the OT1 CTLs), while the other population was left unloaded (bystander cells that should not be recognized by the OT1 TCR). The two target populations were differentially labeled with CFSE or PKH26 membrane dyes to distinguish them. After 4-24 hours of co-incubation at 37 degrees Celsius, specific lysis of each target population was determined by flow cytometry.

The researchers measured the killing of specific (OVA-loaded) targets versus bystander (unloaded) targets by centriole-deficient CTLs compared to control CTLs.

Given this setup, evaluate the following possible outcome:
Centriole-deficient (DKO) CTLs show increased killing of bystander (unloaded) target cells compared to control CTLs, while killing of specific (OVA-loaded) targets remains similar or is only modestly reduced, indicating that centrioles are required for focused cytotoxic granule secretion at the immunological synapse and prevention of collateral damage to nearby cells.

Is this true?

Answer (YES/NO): NO